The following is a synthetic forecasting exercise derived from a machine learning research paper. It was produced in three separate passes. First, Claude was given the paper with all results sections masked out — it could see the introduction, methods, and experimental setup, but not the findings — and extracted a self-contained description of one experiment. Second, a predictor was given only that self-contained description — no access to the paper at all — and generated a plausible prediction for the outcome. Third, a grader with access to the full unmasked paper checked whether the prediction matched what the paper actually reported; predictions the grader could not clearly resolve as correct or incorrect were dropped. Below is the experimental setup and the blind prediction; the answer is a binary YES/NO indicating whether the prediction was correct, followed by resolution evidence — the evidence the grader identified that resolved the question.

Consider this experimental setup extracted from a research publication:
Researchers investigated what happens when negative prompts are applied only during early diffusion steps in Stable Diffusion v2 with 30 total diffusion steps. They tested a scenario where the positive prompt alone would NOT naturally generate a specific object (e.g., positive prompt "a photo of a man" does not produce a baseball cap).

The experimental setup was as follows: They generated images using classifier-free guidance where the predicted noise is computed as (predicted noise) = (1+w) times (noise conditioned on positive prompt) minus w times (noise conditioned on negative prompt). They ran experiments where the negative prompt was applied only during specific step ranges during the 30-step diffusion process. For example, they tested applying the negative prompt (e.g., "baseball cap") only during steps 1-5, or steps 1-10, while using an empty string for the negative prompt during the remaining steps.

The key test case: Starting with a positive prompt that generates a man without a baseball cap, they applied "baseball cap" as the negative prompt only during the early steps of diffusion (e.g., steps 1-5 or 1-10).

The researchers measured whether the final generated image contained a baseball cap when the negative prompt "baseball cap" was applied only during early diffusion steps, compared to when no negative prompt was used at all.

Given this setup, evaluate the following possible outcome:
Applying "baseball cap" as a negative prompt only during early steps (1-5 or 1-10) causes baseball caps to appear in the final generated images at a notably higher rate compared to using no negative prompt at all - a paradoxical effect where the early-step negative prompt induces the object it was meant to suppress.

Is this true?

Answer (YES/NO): YES